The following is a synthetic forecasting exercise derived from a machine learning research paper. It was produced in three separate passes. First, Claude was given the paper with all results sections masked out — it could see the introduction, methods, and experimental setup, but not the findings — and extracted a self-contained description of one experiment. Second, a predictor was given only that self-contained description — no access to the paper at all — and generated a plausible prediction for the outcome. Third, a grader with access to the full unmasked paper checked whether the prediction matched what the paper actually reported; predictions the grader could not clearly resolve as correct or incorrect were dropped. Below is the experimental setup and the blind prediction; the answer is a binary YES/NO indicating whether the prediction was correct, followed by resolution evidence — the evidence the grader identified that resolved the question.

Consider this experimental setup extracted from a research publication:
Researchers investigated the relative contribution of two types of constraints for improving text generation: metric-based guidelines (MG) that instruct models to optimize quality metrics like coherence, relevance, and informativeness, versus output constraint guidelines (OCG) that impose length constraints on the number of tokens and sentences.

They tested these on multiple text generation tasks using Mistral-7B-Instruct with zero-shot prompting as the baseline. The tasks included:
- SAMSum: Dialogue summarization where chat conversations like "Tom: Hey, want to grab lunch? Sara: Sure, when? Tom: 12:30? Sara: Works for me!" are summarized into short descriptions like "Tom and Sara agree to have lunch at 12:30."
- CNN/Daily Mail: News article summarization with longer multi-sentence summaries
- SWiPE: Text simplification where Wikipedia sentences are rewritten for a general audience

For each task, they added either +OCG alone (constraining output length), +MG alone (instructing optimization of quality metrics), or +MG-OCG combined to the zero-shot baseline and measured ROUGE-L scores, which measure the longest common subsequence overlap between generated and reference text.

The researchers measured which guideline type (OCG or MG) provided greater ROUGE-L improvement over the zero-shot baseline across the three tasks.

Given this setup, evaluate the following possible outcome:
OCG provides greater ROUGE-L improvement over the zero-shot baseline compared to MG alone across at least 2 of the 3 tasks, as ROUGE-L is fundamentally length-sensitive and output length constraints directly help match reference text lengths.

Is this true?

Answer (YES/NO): NO